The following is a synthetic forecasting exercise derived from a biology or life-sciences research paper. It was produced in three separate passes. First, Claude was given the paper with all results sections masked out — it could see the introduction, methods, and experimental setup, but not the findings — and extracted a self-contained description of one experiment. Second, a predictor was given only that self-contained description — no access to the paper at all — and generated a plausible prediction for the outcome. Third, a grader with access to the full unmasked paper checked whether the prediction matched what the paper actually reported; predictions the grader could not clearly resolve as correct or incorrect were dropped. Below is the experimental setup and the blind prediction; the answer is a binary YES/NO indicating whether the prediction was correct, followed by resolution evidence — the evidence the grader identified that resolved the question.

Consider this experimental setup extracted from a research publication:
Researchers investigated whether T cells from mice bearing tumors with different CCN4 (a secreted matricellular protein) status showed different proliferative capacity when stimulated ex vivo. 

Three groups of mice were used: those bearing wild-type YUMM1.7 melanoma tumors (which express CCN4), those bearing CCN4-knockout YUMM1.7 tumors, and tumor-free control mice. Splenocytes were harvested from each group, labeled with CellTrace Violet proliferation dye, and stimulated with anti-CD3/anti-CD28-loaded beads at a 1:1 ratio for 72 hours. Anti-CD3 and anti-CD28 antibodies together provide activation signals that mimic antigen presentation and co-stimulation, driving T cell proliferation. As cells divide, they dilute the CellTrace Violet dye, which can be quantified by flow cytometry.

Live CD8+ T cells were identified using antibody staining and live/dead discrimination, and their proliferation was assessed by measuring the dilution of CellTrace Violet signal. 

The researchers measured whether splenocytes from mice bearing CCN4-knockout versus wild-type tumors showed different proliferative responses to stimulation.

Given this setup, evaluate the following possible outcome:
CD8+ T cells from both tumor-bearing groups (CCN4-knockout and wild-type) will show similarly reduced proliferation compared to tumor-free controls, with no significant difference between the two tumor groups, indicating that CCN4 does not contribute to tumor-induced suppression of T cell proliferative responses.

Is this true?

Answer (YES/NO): NO